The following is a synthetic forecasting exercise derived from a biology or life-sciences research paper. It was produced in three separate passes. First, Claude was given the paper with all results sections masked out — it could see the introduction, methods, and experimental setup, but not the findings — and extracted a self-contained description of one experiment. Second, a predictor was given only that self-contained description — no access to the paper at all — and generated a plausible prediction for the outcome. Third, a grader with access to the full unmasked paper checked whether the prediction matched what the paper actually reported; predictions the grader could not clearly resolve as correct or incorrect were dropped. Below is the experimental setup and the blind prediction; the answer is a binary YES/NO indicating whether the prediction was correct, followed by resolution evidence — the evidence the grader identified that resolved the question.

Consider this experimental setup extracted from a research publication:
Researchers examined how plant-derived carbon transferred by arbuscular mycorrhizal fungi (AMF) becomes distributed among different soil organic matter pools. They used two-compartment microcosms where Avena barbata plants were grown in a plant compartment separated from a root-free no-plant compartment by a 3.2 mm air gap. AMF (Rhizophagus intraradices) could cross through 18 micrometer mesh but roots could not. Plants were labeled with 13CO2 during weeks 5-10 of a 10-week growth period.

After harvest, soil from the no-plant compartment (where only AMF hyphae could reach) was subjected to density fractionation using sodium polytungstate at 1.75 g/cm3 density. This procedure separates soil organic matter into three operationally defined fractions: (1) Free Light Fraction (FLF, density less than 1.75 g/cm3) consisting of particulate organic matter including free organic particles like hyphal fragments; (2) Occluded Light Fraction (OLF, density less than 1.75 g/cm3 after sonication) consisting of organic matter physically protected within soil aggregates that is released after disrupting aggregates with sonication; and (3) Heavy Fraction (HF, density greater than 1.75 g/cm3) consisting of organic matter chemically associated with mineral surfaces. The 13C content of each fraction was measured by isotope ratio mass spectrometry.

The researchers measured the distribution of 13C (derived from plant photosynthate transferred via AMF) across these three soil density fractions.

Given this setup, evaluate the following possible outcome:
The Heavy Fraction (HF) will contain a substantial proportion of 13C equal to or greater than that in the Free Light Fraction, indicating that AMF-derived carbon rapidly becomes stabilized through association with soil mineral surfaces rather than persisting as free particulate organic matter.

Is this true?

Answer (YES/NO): NO